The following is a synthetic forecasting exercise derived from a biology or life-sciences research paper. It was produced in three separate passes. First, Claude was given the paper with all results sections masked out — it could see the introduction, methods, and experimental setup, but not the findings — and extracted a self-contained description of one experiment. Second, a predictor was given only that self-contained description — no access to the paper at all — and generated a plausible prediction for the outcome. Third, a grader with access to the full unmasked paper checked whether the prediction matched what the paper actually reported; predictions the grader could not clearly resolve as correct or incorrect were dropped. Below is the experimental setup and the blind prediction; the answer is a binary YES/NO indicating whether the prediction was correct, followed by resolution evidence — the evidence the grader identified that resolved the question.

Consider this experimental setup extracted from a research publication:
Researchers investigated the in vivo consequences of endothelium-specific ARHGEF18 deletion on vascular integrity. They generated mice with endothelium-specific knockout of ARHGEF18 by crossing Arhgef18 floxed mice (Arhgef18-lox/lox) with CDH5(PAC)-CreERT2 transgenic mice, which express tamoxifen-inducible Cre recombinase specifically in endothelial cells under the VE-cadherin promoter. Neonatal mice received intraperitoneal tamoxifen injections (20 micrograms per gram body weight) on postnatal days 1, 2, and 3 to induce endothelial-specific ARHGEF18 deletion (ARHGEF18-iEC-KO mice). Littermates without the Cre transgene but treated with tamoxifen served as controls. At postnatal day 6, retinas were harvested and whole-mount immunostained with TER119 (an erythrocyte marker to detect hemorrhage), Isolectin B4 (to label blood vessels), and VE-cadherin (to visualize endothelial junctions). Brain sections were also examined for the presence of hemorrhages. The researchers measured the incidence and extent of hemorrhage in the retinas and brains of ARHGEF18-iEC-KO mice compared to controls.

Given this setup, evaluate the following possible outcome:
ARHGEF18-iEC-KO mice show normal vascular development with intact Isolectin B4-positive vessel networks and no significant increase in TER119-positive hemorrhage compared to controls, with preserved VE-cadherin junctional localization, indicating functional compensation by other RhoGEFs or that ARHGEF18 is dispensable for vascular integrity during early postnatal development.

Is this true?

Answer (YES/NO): NO